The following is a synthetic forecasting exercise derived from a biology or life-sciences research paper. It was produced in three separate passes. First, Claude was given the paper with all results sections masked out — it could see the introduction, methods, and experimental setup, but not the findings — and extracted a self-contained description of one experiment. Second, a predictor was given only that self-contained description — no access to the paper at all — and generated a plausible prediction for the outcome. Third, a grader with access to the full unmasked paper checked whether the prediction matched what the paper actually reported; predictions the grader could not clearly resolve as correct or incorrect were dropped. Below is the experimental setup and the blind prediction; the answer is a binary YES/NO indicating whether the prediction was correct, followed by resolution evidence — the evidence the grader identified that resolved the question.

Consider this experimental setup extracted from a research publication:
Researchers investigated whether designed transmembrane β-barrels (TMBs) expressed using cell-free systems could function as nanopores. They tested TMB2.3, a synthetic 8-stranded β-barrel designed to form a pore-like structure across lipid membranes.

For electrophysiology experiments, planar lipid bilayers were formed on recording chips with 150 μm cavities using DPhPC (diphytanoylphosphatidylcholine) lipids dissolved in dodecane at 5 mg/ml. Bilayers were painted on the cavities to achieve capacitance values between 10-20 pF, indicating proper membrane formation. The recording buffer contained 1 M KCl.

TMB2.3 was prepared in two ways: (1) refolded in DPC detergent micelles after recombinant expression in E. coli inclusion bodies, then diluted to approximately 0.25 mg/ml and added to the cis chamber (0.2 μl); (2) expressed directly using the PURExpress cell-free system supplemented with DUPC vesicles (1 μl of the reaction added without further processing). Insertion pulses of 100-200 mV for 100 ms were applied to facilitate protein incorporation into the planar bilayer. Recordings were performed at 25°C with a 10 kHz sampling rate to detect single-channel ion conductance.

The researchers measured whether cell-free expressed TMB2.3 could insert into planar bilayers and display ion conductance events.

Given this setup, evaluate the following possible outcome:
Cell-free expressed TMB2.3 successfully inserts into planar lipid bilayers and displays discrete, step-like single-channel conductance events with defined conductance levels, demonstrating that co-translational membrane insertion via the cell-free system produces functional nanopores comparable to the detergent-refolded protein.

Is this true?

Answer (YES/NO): YES